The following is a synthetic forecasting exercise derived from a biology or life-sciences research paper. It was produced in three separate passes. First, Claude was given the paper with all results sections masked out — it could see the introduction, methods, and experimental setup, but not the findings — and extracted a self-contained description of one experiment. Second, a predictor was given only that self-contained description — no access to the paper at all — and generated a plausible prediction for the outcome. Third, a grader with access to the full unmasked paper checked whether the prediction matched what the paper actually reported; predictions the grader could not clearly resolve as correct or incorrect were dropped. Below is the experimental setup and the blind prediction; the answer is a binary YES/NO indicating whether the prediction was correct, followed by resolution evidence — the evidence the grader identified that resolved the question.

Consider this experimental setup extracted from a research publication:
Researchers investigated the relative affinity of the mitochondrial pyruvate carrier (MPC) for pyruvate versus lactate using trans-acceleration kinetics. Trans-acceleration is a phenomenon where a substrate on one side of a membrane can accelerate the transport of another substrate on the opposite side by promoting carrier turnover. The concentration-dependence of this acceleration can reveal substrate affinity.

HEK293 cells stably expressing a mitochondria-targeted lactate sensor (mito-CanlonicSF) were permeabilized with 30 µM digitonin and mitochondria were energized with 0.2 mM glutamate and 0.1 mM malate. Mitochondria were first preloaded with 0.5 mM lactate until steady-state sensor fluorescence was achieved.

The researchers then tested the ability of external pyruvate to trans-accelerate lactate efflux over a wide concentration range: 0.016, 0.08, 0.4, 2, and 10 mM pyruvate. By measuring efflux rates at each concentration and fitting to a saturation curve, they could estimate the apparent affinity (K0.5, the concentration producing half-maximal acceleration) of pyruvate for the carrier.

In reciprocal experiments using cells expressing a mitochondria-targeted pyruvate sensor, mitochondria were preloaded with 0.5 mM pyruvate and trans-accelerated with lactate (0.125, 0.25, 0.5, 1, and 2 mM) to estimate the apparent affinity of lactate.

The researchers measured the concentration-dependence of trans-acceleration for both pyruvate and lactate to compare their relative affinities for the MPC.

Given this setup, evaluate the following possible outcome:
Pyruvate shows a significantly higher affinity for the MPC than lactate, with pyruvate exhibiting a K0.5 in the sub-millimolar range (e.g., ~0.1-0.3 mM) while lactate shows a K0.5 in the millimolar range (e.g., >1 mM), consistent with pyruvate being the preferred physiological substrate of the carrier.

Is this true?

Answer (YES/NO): NO